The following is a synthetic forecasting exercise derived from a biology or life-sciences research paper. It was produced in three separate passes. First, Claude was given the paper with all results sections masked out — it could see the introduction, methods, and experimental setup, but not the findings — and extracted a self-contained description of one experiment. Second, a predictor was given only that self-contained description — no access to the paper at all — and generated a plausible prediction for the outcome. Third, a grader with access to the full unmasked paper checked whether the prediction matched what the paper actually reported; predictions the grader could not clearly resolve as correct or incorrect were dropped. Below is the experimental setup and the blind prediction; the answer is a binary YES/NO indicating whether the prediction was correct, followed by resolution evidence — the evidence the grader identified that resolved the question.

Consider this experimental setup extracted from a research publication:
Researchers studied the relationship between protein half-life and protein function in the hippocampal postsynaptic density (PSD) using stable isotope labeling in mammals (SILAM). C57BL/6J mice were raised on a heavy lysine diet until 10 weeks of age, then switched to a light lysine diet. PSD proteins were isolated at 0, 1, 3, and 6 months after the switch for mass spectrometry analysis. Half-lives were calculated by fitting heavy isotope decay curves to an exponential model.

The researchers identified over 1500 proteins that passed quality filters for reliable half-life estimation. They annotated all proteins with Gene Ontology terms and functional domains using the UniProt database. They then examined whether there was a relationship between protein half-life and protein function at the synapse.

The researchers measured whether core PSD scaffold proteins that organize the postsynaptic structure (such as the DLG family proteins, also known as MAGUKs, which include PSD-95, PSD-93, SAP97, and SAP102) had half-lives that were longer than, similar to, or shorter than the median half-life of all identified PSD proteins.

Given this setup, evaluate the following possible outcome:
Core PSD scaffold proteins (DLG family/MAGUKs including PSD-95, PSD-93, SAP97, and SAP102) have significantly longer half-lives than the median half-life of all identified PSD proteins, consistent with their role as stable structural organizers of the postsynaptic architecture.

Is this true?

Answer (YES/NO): NO